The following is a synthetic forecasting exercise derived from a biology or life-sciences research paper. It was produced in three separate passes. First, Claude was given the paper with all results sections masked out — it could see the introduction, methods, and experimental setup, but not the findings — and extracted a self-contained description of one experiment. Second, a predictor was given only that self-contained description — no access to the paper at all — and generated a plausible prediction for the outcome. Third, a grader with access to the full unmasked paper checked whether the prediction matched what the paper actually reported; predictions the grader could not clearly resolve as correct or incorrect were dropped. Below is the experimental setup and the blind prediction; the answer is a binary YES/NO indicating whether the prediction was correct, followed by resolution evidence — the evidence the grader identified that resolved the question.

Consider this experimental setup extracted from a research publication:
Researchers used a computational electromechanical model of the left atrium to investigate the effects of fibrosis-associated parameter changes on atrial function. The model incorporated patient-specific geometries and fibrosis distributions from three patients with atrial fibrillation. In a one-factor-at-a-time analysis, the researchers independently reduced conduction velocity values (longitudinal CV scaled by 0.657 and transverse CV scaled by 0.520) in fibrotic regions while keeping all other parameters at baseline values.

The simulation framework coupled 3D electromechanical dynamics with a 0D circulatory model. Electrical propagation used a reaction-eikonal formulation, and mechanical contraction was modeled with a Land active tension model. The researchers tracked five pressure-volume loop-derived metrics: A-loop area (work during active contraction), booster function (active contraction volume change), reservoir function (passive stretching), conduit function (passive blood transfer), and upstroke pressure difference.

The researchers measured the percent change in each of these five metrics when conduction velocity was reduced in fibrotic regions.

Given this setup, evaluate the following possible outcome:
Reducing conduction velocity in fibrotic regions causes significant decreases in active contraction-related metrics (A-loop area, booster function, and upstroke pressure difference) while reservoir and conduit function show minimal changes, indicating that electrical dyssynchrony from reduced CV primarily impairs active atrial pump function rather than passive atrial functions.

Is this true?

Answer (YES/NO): NO